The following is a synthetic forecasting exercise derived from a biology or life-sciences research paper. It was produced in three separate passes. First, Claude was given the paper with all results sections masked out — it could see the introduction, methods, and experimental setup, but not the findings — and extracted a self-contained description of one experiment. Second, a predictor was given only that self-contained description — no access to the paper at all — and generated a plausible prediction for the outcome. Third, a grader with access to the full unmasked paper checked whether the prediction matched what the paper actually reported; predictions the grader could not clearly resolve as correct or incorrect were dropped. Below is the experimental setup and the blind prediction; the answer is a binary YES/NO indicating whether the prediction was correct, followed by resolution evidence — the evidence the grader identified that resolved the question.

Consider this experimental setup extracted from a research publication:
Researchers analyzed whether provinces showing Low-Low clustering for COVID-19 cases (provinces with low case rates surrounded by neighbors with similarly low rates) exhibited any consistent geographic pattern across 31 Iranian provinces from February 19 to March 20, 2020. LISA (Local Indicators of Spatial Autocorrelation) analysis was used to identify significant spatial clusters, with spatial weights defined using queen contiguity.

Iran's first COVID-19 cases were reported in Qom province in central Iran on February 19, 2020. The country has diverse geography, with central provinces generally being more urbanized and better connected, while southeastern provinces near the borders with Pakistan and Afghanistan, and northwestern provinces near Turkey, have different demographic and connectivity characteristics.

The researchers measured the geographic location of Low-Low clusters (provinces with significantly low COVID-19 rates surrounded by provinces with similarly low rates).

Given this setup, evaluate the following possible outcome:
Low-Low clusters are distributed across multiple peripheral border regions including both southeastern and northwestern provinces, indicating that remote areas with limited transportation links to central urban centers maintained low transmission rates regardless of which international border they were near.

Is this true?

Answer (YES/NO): NO